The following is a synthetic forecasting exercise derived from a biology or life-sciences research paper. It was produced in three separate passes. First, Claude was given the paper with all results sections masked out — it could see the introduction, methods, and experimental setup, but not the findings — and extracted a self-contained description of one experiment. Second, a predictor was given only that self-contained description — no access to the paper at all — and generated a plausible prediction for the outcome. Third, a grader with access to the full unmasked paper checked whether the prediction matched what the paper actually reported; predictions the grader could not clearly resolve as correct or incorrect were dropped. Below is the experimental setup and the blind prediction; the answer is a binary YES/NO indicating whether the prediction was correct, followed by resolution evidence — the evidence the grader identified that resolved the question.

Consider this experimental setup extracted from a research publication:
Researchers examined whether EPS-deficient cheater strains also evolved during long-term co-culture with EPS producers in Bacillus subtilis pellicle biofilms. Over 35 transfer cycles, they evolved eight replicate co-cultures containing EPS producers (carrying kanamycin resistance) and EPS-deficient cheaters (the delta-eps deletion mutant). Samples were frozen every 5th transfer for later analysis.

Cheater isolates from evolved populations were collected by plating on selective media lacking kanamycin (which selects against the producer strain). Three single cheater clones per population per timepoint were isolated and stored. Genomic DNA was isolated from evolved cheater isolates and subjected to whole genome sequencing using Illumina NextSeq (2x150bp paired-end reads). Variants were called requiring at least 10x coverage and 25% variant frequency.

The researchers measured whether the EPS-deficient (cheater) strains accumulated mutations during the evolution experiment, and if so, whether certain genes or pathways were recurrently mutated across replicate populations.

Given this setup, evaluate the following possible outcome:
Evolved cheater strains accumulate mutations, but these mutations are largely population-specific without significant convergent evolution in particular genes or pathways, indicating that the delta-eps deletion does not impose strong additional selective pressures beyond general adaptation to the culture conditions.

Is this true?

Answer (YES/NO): NO